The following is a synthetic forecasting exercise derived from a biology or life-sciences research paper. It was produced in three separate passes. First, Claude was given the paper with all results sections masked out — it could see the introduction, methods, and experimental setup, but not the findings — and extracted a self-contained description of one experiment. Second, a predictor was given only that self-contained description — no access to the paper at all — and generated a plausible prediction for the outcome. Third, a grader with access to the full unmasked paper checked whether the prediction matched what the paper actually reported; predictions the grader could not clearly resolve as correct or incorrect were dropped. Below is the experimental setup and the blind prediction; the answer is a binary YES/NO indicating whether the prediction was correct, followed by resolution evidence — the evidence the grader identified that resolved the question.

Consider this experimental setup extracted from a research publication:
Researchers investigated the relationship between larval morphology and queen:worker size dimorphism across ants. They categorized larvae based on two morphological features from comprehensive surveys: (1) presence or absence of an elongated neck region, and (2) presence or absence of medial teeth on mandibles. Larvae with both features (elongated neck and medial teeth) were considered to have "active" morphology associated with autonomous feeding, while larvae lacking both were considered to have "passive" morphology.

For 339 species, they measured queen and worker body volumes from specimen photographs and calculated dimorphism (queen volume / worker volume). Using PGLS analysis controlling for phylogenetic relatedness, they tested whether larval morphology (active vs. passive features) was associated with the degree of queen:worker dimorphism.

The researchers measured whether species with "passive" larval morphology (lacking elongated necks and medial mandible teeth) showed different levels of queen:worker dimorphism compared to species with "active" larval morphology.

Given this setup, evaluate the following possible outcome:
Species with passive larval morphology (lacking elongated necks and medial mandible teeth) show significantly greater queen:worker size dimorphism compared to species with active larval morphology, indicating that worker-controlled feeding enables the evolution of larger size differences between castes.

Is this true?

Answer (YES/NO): YES